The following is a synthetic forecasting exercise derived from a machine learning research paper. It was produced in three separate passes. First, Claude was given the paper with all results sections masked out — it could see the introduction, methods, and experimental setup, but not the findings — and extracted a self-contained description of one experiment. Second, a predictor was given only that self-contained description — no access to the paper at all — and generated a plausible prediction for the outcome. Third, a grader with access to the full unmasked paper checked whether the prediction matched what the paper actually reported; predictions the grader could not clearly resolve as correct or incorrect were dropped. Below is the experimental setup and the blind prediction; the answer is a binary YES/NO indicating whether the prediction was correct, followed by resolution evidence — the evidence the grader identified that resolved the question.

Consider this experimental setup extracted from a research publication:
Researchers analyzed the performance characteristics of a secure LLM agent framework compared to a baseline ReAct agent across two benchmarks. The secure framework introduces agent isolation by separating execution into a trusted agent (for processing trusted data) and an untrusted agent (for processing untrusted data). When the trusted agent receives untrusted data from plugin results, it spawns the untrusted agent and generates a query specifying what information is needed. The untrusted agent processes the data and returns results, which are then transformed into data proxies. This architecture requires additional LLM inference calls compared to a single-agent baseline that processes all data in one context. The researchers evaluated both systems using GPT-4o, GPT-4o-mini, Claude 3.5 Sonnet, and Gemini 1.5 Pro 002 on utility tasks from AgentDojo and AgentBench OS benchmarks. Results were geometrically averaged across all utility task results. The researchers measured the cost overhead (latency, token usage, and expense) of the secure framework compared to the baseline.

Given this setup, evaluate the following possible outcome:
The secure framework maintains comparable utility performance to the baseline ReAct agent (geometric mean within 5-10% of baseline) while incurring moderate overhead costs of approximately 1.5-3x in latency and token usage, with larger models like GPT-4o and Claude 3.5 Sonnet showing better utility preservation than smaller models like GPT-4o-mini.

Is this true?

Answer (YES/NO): NO